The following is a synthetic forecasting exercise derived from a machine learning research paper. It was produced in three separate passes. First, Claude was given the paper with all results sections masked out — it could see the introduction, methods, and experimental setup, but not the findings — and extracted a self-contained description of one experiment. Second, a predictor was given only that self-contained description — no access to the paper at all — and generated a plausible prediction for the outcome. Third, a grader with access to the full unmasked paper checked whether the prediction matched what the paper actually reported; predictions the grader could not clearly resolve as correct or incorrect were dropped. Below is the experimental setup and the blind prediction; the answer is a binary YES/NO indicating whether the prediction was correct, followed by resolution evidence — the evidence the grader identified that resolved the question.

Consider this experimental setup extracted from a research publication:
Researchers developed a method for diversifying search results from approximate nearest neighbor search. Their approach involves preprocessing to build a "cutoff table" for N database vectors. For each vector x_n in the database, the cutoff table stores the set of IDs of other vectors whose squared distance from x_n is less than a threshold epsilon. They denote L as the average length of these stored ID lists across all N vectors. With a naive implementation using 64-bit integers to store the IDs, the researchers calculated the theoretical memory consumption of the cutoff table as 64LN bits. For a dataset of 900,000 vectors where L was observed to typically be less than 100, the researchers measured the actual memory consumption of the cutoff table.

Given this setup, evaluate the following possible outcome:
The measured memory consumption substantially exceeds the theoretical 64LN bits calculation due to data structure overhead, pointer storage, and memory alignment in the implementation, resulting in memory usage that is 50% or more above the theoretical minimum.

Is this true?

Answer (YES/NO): NO